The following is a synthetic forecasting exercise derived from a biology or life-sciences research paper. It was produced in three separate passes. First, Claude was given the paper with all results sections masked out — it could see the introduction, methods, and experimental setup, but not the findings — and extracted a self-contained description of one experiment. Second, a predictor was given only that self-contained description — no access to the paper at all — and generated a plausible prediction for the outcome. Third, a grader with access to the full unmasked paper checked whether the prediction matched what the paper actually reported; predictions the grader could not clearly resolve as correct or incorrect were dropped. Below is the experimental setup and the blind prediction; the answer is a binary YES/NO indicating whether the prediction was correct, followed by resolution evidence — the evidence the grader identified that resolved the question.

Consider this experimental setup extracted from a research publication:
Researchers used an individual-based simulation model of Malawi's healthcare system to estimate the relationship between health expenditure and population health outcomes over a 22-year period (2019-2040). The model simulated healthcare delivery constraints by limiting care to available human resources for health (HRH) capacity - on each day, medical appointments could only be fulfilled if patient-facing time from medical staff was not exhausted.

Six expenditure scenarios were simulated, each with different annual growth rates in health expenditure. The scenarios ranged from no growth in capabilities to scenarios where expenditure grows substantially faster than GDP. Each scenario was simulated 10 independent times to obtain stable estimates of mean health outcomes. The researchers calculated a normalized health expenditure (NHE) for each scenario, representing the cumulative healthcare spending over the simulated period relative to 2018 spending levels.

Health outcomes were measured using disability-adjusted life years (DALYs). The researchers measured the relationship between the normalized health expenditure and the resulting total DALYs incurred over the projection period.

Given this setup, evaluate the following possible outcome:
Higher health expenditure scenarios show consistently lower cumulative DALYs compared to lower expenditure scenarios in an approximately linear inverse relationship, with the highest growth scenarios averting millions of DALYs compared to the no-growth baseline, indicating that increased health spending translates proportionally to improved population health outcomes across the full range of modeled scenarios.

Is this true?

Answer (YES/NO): NO